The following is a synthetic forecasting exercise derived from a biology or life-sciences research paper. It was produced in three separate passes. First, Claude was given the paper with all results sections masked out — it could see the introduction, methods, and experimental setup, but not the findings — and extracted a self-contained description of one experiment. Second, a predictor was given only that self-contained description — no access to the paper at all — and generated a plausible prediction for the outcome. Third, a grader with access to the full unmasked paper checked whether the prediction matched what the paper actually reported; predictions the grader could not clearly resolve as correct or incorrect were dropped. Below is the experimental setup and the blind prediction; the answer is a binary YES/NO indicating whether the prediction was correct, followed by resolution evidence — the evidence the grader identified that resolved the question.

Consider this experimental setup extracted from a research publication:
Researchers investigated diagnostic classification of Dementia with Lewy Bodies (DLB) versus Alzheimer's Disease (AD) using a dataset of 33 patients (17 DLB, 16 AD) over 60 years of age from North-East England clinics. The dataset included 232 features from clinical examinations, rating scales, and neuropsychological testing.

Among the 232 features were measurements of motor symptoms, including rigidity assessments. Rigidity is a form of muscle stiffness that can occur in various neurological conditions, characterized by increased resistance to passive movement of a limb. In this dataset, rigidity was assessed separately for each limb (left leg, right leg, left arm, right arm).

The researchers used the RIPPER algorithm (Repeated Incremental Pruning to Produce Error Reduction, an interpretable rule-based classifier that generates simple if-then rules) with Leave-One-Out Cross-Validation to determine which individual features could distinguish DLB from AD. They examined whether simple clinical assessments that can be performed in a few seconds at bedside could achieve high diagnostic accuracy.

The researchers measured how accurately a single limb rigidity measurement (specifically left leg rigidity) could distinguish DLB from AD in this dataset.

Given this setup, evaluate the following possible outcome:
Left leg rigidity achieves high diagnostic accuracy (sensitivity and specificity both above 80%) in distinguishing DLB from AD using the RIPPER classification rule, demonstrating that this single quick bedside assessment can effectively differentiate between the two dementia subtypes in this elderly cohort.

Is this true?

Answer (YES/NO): NO